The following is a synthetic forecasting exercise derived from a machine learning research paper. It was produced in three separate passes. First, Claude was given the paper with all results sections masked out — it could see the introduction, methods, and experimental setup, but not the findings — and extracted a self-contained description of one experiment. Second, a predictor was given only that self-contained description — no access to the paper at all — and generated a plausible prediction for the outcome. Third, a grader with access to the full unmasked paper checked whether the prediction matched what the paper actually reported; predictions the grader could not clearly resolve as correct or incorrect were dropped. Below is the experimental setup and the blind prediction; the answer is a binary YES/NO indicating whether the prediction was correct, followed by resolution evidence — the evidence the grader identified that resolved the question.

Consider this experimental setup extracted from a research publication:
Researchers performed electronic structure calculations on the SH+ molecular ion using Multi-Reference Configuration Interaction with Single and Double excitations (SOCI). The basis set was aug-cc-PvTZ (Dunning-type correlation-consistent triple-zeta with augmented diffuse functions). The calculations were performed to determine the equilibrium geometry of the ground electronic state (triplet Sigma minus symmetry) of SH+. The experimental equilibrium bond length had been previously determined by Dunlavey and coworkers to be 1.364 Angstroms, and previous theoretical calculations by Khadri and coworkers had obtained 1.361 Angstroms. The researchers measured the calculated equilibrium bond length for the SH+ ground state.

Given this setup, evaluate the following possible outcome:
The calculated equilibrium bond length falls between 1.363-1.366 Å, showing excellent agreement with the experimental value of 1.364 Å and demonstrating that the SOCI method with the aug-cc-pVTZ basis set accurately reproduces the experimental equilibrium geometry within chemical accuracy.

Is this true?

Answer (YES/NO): NO